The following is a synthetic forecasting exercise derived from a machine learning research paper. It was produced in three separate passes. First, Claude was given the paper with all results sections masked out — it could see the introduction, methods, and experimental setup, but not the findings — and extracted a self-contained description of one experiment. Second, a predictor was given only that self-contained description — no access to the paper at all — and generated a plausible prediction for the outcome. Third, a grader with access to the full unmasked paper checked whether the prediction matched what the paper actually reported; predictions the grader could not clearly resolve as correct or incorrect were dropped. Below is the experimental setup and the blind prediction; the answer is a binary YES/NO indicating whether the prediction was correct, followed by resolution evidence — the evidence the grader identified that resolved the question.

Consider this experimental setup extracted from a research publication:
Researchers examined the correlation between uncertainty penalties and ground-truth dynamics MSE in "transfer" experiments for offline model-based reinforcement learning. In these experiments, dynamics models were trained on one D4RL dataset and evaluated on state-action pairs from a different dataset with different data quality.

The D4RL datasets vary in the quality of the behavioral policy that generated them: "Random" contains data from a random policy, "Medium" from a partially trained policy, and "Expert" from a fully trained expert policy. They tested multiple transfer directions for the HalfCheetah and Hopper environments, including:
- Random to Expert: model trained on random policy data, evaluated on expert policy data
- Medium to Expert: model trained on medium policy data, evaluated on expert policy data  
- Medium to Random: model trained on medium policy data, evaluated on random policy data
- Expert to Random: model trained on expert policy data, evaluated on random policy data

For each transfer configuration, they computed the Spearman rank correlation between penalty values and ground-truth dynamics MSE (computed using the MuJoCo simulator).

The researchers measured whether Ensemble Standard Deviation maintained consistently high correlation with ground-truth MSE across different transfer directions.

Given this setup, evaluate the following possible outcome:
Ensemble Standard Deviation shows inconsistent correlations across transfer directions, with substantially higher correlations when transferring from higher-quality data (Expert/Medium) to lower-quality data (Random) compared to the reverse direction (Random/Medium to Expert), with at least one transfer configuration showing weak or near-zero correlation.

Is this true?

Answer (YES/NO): NO